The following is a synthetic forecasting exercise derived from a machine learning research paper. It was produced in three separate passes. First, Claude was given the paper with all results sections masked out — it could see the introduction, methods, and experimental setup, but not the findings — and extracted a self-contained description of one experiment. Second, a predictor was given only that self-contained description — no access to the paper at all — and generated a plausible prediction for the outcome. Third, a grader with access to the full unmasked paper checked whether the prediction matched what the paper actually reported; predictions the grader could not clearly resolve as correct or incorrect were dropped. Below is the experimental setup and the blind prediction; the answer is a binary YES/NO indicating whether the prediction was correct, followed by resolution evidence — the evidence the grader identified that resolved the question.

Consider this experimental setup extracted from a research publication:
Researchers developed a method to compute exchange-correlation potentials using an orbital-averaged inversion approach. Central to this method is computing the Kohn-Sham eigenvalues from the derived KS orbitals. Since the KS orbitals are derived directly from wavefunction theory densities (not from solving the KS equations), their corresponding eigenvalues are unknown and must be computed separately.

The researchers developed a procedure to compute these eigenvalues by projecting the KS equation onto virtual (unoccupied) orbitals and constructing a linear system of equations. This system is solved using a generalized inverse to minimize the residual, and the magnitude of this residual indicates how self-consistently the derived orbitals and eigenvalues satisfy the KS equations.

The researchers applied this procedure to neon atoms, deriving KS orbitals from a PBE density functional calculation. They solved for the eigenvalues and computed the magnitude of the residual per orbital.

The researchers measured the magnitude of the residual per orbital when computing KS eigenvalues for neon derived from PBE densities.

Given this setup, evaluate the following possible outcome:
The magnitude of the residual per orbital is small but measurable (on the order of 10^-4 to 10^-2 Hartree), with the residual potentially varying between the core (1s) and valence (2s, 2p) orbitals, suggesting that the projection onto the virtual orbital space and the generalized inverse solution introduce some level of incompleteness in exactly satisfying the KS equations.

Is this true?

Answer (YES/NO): YES